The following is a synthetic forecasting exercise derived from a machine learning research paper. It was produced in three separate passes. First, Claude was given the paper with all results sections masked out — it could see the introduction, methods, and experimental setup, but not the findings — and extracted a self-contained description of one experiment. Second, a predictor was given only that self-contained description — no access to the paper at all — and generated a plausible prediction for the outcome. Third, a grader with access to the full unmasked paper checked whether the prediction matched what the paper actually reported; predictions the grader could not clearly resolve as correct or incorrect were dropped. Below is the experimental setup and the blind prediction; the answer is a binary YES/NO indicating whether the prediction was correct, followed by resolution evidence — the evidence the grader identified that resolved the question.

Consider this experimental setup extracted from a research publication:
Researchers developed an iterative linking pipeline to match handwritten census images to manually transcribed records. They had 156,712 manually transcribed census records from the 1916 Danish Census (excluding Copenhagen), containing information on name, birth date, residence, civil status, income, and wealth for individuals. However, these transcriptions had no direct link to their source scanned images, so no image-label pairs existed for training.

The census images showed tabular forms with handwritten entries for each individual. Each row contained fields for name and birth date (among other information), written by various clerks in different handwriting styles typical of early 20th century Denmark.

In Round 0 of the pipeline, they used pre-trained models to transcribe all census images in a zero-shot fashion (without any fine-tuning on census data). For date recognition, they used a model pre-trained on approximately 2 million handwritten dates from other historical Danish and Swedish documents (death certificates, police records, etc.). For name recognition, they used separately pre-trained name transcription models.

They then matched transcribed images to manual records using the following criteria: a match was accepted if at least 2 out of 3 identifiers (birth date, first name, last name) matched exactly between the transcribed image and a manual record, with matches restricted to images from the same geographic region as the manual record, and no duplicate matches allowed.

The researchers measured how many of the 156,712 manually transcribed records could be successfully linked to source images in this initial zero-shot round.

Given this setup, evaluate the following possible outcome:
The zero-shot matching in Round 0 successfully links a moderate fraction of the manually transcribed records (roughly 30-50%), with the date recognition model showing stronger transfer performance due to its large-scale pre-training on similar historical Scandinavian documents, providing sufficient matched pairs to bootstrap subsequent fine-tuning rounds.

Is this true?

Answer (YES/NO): NO